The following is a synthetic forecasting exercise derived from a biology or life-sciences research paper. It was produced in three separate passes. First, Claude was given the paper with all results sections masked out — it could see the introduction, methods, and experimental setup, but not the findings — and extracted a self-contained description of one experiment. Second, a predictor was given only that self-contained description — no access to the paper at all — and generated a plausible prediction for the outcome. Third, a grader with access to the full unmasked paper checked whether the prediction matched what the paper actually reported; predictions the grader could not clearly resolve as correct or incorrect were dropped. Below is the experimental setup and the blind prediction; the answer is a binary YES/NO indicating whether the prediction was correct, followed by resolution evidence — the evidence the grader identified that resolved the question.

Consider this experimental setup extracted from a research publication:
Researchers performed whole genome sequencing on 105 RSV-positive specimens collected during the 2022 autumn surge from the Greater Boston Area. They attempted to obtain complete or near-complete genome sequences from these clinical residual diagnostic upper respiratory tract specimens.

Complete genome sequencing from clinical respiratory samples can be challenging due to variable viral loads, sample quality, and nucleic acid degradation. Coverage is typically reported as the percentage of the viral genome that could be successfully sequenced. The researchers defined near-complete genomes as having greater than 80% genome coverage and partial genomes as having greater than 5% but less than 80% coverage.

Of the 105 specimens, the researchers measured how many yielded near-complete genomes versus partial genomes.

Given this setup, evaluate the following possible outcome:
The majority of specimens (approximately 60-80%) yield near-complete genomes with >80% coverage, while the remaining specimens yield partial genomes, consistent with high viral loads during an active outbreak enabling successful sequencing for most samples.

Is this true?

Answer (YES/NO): NO